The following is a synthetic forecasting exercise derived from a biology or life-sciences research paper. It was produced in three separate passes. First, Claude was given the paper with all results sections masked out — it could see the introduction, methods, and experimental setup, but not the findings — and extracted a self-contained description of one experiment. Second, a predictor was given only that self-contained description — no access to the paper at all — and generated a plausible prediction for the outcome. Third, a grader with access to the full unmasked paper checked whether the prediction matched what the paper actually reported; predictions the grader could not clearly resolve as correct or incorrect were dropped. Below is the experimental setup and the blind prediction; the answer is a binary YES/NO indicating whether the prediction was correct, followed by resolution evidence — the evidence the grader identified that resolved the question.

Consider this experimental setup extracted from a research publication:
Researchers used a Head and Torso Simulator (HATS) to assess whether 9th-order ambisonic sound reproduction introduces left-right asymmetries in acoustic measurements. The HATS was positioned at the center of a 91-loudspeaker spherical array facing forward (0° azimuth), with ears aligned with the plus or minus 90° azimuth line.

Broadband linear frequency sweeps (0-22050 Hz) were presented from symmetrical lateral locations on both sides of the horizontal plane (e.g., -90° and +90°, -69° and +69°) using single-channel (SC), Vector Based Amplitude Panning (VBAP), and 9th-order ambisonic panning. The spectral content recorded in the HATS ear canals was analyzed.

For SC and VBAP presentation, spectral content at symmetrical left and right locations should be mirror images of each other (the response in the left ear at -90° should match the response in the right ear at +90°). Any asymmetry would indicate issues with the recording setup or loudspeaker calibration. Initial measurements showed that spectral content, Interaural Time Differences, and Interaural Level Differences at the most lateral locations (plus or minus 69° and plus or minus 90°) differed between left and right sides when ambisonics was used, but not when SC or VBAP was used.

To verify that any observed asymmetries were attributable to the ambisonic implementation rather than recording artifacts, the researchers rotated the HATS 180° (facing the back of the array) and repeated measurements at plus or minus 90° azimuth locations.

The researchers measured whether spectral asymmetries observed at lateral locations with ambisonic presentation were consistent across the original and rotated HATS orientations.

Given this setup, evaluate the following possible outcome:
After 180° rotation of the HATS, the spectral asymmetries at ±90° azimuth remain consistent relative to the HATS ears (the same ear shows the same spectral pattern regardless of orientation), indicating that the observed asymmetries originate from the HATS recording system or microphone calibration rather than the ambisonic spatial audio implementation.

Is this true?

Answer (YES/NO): NO